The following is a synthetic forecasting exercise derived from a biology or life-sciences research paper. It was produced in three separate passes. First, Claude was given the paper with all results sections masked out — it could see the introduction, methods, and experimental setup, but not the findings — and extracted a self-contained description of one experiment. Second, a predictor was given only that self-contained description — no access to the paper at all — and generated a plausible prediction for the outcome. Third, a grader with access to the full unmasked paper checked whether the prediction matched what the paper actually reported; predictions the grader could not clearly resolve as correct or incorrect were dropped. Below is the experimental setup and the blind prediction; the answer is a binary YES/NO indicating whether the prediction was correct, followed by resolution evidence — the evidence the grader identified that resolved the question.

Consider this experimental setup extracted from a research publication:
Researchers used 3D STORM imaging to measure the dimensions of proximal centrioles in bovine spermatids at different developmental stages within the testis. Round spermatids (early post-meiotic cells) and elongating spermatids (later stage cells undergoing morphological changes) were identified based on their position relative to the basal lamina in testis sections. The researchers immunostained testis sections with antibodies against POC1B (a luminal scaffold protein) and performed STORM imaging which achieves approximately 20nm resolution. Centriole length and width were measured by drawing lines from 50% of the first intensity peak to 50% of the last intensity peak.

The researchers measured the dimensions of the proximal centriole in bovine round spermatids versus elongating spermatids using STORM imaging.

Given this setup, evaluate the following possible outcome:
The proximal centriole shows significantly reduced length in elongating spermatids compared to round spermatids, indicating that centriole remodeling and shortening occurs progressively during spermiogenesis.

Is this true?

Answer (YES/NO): YES